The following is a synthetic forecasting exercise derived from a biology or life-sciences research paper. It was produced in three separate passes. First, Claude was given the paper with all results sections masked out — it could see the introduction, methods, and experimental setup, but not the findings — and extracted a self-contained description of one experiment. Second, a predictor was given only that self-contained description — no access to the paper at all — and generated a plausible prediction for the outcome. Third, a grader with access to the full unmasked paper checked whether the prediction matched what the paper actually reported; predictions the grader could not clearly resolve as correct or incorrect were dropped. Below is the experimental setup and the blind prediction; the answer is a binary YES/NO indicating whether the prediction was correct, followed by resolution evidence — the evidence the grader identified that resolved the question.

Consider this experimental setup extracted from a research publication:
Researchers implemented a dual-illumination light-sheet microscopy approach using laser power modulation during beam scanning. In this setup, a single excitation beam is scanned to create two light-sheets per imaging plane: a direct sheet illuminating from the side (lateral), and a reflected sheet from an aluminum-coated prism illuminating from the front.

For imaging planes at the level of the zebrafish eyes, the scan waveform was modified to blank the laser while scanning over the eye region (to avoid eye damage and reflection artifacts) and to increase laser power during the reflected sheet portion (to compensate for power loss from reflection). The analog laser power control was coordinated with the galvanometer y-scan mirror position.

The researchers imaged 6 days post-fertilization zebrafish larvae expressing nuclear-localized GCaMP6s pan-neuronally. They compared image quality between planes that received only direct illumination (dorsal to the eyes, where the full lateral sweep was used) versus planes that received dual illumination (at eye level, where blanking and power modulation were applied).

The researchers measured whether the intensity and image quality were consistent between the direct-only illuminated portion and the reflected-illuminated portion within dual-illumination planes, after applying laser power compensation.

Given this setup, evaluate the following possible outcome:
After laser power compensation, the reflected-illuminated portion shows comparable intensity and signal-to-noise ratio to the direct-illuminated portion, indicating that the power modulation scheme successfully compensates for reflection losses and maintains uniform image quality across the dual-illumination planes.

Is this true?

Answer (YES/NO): NO